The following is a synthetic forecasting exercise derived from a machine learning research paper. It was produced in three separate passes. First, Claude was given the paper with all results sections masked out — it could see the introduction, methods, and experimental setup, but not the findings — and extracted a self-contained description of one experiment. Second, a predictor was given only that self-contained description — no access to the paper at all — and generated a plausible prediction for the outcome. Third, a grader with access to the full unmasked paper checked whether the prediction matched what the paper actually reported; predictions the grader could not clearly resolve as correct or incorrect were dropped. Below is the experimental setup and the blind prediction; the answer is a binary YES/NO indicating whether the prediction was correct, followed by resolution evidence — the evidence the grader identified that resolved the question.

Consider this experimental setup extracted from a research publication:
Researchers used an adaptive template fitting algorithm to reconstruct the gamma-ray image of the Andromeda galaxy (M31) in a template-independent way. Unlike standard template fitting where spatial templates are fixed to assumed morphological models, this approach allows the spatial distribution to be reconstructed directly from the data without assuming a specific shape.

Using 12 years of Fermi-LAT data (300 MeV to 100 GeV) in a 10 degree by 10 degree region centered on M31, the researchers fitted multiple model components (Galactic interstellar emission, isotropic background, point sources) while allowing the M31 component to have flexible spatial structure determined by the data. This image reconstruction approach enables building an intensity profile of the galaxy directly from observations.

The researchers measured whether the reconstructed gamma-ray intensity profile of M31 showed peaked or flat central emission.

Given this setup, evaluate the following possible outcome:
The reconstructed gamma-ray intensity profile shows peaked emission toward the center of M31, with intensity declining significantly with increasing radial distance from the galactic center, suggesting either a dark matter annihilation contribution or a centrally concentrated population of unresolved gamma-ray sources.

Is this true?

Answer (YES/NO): NO